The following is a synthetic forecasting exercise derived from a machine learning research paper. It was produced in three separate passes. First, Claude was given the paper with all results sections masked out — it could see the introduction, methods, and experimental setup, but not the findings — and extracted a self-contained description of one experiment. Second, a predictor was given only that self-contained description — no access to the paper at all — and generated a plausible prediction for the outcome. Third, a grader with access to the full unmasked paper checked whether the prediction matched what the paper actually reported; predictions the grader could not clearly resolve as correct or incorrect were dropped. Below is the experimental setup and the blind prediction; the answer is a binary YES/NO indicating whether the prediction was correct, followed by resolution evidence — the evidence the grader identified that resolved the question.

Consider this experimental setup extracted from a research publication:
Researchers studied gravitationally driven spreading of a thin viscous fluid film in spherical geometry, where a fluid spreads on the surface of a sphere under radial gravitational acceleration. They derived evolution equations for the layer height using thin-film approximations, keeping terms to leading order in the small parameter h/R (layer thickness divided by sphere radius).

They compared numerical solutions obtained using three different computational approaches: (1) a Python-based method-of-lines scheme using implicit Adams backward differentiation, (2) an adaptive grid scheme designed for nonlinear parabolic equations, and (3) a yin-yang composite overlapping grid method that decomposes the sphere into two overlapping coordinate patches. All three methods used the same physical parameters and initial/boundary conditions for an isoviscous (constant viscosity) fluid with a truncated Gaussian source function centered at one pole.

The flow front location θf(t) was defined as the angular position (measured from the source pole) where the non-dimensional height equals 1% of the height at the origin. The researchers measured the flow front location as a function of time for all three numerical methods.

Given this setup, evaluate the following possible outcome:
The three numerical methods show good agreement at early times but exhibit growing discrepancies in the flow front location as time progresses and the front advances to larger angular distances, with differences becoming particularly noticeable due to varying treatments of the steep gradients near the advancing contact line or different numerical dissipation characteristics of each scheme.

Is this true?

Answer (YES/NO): NO